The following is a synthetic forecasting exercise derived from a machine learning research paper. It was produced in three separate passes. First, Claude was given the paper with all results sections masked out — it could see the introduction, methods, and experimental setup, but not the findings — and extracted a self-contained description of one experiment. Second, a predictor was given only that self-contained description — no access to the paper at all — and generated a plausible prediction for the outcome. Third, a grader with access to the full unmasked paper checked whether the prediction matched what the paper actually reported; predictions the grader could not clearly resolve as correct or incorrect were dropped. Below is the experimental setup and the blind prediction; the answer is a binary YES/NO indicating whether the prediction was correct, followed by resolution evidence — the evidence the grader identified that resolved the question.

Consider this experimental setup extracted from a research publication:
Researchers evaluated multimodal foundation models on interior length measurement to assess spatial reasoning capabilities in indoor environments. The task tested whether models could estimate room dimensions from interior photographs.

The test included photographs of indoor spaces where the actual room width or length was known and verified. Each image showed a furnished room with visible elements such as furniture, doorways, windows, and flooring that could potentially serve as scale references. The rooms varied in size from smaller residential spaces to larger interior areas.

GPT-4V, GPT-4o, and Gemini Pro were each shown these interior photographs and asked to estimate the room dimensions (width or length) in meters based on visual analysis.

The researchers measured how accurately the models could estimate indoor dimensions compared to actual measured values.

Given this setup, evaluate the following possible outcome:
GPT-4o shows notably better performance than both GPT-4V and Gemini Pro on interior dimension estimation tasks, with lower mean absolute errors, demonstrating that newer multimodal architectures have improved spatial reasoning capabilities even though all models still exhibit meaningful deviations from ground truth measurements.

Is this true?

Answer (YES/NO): YES